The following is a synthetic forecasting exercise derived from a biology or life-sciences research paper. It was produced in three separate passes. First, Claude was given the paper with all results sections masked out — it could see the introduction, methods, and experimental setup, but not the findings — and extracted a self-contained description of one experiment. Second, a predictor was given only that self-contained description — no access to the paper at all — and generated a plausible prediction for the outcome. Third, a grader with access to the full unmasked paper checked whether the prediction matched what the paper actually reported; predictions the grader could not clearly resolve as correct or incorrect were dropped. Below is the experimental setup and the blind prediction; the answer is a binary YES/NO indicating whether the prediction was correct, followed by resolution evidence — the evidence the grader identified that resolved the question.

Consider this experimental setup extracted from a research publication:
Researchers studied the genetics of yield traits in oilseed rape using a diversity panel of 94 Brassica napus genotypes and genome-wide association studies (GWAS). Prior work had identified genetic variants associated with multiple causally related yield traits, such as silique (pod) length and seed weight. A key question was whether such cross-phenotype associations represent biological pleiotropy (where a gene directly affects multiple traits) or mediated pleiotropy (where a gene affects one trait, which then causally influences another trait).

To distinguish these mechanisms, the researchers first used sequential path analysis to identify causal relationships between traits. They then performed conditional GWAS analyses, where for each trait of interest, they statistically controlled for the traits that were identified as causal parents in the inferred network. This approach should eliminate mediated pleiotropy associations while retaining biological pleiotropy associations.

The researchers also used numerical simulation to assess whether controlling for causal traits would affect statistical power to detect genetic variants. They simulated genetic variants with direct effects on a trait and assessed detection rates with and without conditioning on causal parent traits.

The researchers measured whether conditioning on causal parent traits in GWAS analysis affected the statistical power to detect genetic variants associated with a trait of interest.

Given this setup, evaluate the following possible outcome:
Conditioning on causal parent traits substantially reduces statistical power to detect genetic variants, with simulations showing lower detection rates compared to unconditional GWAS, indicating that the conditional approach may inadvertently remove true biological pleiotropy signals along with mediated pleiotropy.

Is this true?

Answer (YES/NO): NO